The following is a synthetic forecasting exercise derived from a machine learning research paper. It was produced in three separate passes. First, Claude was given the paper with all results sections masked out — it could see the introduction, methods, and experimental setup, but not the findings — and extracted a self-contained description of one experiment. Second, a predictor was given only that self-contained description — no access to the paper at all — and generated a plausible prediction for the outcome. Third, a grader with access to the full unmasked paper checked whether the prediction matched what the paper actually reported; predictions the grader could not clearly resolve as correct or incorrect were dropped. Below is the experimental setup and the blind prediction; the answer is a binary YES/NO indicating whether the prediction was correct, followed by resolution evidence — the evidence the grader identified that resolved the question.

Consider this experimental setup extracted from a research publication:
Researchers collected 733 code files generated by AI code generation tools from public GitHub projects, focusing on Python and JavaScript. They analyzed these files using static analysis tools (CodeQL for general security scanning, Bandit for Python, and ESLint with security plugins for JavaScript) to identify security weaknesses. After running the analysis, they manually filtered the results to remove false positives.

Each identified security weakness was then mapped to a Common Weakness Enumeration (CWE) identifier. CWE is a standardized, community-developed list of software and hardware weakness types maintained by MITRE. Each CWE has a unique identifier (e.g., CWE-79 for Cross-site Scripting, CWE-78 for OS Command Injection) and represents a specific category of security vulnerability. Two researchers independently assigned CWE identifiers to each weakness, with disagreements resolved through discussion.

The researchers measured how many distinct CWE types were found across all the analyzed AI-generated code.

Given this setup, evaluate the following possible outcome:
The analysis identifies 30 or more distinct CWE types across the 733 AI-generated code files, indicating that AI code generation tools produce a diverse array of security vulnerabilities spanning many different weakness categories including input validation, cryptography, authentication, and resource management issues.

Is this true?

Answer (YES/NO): YES